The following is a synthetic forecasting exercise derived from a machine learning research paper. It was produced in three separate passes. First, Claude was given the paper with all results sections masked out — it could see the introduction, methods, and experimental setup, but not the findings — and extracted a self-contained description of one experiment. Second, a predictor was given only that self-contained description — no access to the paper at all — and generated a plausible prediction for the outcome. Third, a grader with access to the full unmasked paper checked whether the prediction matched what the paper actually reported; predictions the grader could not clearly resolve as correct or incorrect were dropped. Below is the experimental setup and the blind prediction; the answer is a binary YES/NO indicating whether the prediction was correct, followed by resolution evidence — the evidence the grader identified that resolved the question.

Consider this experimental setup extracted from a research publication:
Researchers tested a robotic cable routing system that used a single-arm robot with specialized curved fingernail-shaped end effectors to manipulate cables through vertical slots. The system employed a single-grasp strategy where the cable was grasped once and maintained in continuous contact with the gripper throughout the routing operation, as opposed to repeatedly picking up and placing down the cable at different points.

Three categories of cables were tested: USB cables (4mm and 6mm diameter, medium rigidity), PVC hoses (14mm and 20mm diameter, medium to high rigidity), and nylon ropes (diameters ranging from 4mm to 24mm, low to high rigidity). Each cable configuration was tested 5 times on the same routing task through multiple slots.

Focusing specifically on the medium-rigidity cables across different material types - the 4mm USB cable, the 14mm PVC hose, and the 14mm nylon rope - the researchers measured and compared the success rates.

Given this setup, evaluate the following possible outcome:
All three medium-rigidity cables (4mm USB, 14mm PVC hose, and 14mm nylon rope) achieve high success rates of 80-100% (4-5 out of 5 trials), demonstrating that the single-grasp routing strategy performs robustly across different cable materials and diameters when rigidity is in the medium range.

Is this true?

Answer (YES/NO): YES